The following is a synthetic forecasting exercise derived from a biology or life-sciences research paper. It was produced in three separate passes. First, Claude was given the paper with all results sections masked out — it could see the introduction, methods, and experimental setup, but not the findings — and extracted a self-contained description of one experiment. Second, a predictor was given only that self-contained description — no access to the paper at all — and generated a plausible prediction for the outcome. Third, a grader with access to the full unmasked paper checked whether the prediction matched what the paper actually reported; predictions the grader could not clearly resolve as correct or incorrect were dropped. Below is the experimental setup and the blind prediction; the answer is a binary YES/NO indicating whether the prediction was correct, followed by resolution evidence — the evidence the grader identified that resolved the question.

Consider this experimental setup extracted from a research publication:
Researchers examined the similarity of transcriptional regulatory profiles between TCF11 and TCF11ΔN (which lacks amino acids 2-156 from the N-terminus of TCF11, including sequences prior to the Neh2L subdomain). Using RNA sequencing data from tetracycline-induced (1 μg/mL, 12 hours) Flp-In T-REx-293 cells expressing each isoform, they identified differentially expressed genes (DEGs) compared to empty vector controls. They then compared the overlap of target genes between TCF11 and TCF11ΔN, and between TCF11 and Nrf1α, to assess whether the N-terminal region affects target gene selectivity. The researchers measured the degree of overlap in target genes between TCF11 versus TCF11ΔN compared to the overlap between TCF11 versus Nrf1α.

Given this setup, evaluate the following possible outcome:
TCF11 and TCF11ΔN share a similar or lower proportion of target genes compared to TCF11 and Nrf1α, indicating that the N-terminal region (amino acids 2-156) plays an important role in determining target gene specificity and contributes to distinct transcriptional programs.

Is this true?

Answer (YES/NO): YES